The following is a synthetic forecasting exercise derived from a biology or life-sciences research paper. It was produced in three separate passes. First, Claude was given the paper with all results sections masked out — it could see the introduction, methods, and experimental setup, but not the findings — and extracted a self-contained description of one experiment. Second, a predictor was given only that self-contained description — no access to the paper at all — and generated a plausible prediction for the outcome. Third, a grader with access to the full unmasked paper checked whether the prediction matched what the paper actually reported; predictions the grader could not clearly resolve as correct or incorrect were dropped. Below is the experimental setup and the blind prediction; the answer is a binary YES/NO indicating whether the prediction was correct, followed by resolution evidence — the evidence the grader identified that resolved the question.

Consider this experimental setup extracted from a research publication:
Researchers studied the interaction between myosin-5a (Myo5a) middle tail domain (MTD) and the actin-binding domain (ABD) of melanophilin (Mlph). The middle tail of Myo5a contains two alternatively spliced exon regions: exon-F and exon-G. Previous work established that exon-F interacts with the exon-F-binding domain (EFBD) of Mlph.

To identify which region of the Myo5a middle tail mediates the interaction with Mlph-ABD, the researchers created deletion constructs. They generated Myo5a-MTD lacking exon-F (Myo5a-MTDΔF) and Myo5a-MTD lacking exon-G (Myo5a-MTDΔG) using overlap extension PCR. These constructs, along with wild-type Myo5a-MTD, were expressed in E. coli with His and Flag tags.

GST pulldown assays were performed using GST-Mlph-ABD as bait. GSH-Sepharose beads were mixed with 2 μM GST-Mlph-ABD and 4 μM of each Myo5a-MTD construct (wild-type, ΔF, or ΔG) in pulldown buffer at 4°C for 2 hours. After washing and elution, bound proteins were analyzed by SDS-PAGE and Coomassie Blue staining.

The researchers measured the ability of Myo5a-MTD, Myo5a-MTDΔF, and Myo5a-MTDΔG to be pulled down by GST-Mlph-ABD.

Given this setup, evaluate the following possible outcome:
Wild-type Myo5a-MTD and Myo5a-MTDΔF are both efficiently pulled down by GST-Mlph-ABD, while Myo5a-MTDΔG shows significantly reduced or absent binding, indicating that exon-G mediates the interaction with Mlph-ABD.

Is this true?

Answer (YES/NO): YES